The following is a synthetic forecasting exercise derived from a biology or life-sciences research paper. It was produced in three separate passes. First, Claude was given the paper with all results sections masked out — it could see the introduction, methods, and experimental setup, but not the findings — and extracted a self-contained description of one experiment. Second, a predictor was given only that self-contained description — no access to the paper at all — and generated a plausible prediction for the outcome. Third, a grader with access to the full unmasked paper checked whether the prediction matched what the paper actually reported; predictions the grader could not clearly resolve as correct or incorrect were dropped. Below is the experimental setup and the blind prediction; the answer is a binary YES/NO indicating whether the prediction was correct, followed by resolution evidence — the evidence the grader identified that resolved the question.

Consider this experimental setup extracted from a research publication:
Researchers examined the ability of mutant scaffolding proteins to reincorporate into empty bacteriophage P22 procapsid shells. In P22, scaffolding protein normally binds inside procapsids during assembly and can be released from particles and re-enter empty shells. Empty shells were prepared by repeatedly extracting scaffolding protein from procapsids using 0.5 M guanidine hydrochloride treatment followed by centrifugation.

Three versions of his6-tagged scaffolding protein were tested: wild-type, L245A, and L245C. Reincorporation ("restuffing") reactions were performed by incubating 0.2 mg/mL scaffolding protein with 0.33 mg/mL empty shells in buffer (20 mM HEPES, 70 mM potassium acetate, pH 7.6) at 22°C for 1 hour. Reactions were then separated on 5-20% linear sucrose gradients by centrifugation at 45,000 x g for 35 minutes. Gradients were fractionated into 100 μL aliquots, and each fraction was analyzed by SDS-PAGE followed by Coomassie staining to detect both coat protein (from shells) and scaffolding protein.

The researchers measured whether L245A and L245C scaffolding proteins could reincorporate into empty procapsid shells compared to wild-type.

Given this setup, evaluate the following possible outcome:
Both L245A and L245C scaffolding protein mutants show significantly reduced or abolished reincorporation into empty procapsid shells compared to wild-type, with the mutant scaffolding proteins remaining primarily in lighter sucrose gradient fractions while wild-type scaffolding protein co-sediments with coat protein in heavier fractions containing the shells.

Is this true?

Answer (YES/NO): NO